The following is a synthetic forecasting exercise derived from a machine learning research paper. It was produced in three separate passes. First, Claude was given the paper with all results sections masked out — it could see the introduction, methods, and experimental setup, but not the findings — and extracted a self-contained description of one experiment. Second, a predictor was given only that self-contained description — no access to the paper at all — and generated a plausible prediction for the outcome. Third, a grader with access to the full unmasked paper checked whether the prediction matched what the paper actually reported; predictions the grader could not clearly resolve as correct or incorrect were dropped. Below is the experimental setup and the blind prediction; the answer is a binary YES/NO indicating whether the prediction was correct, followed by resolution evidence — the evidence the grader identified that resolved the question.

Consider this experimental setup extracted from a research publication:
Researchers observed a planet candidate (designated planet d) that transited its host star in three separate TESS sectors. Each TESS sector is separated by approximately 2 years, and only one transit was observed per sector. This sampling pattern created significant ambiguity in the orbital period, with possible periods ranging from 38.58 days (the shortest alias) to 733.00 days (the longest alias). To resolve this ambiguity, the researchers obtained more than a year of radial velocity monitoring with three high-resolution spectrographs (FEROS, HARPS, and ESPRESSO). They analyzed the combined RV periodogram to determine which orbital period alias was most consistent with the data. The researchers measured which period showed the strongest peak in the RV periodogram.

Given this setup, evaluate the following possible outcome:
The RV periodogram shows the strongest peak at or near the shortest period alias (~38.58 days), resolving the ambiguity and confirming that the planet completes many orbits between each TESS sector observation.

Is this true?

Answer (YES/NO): NO